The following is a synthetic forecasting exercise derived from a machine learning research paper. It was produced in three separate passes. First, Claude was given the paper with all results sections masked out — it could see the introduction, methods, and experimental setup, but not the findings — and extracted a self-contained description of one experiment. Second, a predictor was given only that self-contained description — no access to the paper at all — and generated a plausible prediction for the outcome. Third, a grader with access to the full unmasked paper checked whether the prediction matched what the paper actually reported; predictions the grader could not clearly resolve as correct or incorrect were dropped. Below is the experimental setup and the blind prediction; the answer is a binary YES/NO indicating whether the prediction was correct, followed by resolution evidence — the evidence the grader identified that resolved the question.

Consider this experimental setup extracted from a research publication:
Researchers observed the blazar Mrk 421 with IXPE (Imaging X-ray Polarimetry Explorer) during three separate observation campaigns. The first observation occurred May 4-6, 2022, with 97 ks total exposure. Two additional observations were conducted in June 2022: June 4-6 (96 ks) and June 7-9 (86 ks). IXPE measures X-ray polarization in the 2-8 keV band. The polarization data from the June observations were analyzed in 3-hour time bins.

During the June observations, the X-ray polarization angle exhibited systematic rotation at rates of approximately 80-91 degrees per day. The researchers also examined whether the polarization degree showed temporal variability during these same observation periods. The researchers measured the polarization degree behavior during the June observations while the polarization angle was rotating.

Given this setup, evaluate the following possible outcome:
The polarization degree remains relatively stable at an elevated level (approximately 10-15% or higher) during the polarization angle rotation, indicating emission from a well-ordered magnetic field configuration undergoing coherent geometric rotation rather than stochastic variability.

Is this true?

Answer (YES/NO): YES